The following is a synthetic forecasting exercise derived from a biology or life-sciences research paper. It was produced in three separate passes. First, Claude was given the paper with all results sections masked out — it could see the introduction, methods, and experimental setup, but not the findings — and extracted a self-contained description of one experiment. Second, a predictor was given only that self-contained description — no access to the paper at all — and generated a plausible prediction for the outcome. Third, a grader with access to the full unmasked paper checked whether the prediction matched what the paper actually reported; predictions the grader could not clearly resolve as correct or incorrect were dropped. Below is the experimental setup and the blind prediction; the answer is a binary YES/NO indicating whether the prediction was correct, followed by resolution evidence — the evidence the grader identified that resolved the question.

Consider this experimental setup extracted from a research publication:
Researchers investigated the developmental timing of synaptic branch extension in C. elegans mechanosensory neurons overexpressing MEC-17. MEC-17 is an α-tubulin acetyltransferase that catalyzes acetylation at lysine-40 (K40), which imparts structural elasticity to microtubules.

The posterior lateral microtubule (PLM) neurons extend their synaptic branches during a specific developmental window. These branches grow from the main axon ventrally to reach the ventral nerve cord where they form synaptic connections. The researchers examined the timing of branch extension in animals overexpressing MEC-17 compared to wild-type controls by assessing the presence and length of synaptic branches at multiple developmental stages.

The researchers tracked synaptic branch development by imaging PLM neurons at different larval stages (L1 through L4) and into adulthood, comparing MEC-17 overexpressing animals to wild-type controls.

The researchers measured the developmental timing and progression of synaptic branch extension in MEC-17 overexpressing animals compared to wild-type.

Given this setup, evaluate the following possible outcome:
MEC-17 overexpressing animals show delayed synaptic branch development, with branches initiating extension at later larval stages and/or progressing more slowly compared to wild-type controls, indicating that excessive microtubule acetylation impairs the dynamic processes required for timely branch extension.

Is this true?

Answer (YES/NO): YES